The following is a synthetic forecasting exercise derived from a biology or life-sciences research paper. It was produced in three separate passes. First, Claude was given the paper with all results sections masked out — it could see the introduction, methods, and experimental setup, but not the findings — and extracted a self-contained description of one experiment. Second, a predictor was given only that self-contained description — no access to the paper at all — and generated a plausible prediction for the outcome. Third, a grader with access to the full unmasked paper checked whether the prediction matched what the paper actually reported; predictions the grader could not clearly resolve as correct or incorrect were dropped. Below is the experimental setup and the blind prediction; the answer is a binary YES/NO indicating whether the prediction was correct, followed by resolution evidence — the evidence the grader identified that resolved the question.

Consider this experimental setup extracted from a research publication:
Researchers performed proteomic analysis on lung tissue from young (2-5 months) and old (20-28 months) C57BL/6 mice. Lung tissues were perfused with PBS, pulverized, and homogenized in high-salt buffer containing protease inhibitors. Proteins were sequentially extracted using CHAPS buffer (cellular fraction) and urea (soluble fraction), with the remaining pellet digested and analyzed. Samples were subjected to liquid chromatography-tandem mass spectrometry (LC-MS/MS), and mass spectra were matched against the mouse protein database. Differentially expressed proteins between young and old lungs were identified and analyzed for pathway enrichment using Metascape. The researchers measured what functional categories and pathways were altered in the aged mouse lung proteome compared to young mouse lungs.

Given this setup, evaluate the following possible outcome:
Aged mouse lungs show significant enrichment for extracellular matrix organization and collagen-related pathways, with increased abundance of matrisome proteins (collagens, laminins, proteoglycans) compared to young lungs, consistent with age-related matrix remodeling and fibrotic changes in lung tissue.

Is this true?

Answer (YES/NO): NO